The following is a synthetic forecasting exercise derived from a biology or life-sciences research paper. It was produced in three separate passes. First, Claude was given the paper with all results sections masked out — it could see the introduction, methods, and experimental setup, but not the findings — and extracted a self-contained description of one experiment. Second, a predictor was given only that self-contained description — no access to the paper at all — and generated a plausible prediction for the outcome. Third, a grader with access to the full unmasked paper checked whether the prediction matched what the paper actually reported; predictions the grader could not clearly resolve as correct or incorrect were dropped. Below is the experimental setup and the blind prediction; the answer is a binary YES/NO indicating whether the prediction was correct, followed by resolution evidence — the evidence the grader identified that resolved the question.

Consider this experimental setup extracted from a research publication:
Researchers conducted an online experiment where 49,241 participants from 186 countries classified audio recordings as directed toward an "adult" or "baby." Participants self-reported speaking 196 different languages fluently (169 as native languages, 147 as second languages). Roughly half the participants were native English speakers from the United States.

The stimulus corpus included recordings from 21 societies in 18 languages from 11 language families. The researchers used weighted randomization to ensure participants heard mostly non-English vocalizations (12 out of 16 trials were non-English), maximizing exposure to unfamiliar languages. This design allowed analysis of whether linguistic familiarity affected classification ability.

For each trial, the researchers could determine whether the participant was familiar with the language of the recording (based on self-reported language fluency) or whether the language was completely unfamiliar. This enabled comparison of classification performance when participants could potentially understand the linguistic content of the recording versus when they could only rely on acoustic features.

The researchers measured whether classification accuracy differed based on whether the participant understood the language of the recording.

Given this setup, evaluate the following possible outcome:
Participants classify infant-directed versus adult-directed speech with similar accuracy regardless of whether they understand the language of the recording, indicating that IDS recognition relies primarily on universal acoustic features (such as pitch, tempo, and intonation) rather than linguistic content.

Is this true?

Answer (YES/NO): NO